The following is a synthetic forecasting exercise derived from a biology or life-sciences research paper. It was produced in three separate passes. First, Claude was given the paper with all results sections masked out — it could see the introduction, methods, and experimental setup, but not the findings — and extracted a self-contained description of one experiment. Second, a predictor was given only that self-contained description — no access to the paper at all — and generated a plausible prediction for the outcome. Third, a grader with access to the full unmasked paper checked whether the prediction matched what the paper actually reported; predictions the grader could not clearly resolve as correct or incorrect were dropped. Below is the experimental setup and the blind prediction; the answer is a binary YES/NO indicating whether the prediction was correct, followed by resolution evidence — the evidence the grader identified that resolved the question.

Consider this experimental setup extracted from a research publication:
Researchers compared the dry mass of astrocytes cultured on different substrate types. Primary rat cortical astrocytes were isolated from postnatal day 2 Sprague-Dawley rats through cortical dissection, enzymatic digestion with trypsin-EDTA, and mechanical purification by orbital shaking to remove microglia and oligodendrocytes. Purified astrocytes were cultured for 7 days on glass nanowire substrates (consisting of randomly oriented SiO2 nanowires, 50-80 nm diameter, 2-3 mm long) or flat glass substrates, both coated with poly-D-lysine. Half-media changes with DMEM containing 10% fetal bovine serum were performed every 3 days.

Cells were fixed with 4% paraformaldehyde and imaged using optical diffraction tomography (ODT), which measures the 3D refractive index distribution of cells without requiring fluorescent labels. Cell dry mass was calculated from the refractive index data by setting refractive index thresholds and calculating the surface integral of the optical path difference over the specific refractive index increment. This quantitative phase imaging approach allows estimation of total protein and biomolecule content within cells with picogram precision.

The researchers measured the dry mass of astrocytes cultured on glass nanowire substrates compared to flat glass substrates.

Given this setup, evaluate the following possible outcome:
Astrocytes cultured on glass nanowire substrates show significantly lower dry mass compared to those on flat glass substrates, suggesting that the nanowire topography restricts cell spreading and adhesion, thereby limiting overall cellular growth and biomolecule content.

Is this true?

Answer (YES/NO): NO